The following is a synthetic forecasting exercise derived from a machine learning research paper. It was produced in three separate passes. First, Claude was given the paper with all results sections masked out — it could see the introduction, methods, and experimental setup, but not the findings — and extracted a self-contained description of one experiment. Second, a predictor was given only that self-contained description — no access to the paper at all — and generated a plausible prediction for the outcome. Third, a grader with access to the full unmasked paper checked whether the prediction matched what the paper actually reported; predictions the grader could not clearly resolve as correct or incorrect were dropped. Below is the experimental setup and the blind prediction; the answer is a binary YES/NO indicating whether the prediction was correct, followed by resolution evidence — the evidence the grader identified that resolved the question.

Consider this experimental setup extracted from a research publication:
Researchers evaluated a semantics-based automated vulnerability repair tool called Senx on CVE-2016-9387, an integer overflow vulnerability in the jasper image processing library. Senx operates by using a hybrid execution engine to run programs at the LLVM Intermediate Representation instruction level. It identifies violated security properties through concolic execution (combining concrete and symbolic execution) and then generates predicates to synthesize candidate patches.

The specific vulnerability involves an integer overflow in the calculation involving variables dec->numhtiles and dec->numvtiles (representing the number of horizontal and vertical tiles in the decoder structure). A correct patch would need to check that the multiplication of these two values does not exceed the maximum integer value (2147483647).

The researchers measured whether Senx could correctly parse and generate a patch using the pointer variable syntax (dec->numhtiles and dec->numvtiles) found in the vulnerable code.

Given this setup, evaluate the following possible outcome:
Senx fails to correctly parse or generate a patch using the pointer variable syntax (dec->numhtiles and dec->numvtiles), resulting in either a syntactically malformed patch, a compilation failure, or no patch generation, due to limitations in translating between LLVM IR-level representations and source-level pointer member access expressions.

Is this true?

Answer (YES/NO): YES